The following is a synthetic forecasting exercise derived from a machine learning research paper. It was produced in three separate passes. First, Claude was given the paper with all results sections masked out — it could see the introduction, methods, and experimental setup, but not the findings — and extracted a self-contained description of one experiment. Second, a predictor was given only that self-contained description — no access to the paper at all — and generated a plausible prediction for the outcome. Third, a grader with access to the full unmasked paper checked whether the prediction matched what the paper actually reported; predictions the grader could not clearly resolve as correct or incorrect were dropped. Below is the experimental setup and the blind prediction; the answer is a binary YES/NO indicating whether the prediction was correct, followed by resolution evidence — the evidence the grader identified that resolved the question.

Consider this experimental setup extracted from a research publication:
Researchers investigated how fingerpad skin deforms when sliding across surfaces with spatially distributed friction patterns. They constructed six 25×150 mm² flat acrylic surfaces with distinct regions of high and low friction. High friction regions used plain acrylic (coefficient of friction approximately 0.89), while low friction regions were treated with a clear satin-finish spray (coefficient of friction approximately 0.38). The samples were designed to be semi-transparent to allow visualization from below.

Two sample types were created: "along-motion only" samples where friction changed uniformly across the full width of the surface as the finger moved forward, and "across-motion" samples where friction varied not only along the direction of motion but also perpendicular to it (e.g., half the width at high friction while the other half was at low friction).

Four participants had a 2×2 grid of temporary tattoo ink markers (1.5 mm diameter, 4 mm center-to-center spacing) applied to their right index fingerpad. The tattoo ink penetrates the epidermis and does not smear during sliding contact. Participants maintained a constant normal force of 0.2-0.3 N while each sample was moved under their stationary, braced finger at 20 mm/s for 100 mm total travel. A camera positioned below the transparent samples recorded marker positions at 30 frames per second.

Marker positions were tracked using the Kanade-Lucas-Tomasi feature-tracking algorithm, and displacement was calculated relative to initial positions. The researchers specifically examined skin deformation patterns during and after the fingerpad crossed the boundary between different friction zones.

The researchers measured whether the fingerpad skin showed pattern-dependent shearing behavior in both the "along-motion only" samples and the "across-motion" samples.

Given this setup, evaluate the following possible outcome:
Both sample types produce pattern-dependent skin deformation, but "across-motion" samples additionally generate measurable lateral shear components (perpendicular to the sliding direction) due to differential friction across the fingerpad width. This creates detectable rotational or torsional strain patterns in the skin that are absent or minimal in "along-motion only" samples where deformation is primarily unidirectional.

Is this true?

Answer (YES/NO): NO